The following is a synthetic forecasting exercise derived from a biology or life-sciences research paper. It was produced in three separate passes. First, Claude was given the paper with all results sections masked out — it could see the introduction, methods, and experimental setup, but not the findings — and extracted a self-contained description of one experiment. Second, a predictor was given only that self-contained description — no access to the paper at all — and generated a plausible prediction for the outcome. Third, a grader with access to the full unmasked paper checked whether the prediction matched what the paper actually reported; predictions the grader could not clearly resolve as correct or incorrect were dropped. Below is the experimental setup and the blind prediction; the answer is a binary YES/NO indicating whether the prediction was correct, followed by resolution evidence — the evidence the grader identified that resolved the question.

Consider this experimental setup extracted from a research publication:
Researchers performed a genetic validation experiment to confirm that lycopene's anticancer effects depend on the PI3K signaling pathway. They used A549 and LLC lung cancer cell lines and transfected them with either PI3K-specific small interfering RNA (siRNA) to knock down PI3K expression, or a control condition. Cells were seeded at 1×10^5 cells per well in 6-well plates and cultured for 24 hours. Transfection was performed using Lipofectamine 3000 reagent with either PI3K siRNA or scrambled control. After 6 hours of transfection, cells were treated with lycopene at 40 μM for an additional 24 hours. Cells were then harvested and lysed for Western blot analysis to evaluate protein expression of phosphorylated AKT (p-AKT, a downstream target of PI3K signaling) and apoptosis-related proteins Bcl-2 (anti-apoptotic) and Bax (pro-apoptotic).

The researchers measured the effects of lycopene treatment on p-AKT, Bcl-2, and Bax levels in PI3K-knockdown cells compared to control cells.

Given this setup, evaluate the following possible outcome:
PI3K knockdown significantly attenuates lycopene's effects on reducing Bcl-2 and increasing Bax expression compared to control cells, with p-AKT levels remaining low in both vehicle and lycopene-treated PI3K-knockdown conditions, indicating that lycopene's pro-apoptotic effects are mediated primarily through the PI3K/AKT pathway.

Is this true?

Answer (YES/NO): YES